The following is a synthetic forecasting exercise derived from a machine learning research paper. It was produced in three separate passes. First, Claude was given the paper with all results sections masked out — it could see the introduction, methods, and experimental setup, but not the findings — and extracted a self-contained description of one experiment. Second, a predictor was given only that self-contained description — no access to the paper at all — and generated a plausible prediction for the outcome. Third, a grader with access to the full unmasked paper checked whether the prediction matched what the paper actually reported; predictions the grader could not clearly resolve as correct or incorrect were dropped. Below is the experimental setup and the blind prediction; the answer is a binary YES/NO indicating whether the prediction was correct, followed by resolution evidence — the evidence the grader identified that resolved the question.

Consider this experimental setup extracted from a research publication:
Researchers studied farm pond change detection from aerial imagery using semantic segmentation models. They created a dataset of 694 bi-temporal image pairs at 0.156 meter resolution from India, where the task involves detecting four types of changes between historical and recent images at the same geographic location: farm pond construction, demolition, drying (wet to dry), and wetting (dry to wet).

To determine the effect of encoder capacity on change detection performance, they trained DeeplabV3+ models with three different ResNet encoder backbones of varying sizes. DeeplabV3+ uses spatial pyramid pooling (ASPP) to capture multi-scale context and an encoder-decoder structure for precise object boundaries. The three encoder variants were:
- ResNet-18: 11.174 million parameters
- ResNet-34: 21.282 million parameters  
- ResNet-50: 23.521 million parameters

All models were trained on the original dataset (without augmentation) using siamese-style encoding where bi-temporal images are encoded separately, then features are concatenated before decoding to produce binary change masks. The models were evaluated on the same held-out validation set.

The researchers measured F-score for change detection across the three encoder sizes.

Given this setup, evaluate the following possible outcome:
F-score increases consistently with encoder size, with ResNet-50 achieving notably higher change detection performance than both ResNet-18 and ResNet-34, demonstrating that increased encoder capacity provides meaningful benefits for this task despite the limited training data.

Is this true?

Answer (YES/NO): YES